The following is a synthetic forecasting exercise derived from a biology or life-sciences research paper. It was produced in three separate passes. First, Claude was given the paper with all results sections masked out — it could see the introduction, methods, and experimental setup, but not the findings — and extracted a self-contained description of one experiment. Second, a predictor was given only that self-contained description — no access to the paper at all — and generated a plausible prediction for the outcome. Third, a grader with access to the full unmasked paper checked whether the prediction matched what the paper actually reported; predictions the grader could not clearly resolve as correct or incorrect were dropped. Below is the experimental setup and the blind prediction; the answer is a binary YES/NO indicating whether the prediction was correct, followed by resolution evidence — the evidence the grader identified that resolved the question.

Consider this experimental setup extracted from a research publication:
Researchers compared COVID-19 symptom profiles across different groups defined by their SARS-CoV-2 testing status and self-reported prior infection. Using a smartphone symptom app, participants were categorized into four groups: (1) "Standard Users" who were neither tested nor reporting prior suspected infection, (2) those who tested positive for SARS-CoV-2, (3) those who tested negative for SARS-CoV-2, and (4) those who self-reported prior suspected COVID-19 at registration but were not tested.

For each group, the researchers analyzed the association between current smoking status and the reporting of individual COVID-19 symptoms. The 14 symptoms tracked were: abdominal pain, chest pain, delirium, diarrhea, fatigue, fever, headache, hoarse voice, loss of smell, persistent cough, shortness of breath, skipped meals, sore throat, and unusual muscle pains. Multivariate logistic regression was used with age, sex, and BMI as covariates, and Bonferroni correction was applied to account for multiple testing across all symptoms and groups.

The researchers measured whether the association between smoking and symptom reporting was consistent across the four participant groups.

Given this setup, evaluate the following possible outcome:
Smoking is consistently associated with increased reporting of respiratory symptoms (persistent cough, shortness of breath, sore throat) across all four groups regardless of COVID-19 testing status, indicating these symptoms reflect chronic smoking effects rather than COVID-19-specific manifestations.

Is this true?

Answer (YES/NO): NO